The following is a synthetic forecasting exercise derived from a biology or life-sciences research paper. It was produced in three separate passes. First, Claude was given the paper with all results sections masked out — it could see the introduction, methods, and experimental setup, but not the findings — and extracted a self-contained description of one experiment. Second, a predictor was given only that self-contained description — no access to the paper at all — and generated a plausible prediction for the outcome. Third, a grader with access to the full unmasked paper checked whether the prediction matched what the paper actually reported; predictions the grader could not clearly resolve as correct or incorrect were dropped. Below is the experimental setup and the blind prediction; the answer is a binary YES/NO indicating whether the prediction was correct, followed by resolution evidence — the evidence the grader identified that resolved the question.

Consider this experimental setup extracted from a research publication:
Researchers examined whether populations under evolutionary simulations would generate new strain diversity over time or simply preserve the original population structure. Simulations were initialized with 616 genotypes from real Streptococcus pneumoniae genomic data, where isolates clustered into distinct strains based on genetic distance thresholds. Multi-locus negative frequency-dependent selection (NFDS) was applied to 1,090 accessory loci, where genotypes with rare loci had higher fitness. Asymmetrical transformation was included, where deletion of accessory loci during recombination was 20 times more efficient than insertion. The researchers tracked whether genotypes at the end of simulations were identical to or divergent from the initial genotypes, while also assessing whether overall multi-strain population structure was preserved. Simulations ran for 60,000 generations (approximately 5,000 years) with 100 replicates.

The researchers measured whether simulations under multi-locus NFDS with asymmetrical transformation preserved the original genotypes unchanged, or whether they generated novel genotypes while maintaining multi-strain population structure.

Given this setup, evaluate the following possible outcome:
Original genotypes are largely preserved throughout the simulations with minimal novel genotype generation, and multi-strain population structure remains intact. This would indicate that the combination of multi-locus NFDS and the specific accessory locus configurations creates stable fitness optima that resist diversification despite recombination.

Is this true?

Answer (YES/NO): NO